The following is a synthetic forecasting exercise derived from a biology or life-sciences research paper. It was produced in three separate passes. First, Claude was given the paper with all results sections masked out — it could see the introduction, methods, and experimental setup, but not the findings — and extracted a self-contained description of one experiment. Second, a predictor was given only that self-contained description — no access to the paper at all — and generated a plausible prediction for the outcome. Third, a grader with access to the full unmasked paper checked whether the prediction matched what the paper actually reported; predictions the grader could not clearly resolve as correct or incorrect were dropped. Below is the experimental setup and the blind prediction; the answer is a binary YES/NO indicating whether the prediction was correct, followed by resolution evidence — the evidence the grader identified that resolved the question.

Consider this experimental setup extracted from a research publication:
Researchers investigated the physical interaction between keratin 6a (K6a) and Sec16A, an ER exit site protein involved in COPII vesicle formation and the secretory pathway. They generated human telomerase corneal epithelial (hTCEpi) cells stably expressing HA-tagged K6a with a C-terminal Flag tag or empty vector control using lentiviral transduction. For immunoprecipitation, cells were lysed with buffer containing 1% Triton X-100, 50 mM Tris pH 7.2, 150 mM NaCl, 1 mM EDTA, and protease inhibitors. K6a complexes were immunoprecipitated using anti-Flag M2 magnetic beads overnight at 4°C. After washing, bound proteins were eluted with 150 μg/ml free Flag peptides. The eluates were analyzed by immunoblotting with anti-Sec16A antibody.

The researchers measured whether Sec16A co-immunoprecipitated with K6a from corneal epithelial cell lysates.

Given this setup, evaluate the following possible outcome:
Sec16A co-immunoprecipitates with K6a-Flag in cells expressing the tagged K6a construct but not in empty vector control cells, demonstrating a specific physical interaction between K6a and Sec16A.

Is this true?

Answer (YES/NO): YES